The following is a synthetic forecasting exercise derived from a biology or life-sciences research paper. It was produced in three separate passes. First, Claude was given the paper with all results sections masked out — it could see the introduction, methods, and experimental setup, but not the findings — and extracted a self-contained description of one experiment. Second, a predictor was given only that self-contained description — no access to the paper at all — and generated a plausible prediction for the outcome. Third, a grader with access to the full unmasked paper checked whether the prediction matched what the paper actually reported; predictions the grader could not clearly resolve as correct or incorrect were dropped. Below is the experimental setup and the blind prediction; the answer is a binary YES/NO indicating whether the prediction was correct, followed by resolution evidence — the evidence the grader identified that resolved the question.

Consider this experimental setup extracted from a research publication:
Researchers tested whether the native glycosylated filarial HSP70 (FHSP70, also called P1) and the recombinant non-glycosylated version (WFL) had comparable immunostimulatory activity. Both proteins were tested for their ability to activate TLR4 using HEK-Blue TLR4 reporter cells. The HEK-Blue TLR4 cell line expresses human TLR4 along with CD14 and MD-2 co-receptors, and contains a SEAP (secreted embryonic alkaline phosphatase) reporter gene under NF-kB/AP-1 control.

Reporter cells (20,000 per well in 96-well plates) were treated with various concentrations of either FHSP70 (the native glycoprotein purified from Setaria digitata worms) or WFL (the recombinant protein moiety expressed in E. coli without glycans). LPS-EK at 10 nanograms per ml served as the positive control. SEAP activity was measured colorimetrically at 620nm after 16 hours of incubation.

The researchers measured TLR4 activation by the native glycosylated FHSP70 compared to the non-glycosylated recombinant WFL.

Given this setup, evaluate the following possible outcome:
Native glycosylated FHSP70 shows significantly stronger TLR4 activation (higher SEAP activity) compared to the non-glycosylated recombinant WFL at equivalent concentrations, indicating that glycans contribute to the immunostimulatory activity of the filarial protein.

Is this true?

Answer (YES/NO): NO